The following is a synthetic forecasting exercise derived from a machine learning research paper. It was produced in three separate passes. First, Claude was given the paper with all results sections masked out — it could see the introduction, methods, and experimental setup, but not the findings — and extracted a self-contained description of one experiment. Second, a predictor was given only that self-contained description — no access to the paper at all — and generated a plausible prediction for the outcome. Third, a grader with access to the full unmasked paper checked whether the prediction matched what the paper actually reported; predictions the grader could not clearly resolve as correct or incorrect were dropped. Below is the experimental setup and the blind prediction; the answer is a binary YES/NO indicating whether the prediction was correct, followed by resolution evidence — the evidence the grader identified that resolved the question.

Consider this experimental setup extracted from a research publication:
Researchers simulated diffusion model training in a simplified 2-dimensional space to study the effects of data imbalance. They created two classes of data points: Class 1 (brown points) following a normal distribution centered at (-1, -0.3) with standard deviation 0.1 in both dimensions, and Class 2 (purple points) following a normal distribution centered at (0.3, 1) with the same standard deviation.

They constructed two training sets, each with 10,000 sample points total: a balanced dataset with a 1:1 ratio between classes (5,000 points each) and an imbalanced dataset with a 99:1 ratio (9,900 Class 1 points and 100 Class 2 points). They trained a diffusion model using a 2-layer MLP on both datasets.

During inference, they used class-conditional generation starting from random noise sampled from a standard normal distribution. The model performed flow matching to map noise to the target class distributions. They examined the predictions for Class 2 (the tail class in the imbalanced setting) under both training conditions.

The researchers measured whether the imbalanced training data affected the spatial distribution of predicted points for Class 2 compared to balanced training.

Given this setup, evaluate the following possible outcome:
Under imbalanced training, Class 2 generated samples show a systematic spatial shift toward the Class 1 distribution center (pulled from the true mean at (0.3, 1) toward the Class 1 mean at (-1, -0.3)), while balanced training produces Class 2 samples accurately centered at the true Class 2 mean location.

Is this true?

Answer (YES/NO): YES